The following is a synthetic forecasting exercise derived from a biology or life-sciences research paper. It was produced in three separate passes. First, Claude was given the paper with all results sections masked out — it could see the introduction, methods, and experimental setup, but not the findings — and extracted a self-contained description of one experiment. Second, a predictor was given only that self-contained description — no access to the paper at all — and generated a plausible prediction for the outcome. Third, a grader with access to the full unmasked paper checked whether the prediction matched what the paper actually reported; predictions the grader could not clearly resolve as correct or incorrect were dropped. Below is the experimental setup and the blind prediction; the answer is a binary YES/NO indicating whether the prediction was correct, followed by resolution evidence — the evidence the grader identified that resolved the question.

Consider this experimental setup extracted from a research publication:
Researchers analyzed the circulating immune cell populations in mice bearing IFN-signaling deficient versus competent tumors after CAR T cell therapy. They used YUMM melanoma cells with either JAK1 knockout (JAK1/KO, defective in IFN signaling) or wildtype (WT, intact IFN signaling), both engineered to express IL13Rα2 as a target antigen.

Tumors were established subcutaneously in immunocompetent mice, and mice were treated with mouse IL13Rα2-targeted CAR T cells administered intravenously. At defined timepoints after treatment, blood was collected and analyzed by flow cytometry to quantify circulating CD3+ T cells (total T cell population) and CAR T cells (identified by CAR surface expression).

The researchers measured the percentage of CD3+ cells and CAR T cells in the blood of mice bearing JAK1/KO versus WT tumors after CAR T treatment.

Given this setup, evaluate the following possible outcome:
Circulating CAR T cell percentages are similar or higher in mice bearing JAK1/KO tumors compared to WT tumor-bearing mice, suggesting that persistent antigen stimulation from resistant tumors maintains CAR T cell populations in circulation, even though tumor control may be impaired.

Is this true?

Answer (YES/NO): NO